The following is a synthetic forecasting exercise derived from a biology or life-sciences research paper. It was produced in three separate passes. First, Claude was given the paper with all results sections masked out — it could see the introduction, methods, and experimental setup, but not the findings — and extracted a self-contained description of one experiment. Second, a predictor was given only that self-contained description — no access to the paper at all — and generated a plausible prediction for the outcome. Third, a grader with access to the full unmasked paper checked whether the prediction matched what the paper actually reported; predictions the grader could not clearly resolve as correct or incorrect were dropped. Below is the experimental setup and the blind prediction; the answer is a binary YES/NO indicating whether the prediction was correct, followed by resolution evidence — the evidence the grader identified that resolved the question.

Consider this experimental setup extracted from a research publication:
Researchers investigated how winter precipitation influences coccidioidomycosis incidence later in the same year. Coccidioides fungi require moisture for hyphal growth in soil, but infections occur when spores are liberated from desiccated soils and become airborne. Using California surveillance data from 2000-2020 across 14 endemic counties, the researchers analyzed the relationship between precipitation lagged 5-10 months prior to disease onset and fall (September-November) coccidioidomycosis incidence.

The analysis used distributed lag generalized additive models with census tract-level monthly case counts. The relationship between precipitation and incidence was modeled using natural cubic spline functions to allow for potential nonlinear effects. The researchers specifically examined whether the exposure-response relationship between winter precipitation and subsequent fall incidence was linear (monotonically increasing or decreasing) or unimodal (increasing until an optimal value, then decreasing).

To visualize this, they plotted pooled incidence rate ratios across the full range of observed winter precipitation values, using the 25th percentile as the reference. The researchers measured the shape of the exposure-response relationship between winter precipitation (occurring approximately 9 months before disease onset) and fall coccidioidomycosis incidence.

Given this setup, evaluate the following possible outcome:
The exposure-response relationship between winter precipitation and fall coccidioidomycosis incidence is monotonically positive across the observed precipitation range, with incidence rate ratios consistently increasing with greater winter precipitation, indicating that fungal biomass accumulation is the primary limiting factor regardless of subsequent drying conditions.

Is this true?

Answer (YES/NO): NO